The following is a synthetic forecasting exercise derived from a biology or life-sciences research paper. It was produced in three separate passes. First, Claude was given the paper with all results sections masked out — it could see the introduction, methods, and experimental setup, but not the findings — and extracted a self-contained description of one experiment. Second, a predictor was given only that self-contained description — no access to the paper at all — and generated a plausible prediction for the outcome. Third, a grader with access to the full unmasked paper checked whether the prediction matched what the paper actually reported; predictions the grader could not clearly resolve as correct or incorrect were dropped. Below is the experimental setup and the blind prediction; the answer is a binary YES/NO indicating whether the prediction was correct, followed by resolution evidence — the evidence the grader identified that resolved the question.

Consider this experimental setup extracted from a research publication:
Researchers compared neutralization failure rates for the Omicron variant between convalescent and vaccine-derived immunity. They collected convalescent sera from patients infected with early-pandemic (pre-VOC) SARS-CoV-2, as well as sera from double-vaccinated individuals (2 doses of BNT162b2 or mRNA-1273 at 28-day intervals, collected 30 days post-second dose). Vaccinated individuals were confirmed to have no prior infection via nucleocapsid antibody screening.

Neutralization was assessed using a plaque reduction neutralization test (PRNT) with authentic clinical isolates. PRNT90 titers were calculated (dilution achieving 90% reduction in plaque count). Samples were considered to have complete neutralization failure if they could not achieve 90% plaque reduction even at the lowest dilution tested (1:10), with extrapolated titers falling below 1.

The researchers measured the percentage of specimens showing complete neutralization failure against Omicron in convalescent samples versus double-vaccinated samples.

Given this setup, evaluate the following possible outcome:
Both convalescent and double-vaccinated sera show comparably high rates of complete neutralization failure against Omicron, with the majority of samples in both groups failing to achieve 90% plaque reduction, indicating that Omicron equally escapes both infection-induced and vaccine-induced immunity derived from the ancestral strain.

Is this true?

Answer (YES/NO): NO